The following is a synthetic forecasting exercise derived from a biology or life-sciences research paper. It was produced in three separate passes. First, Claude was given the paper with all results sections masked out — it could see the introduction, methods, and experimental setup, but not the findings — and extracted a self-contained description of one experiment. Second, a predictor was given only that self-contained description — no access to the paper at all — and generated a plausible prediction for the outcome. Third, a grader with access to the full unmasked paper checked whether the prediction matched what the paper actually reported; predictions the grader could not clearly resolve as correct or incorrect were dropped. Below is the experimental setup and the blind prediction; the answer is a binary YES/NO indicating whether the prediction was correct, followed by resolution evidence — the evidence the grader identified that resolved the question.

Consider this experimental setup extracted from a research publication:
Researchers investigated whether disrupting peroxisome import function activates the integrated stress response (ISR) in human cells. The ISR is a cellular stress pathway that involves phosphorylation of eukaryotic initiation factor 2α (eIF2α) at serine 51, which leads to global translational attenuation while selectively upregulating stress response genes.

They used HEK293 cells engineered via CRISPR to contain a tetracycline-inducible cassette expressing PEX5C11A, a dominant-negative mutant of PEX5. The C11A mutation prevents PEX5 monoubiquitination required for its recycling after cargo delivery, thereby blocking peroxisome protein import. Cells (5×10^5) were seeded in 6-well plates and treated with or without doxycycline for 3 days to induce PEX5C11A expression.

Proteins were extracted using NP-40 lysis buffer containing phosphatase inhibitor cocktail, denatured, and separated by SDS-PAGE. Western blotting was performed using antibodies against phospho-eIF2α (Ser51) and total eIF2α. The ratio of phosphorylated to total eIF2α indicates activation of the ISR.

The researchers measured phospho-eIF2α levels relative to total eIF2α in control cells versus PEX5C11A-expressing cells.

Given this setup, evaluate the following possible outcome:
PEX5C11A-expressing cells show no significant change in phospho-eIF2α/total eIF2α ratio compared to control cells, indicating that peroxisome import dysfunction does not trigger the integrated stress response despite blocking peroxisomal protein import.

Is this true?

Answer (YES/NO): NO